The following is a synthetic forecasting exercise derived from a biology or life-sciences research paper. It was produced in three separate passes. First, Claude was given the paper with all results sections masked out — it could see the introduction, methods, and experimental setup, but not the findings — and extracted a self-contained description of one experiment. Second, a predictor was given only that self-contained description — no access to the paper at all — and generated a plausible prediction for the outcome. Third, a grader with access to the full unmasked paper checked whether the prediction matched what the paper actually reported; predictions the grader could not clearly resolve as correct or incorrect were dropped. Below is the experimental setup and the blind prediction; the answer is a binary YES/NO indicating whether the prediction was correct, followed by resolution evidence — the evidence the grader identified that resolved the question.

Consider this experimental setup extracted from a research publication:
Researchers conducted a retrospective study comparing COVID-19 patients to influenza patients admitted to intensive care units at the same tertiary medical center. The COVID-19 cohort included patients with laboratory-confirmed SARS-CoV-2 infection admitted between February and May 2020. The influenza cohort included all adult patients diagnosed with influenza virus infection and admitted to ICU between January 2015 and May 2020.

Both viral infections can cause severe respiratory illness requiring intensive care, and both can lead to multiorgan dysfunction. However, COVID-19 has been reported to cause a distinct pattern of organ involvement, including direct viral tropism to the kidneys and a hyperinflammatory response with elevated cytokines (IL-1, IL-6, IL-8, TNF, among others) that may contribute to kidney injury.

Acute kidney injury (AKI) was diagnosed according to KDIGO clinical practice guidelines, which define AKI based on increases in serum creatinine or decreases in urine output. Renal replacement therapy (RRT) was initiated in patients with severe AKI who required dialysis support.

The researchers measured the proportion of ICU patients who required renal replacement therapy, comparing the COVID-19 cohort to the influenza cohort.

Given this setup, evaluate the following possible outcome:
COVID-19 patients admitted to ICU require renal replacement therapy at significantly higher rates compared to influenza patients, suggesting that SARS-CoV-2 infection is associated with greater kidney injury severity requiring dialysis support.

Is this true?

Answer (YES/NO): YES